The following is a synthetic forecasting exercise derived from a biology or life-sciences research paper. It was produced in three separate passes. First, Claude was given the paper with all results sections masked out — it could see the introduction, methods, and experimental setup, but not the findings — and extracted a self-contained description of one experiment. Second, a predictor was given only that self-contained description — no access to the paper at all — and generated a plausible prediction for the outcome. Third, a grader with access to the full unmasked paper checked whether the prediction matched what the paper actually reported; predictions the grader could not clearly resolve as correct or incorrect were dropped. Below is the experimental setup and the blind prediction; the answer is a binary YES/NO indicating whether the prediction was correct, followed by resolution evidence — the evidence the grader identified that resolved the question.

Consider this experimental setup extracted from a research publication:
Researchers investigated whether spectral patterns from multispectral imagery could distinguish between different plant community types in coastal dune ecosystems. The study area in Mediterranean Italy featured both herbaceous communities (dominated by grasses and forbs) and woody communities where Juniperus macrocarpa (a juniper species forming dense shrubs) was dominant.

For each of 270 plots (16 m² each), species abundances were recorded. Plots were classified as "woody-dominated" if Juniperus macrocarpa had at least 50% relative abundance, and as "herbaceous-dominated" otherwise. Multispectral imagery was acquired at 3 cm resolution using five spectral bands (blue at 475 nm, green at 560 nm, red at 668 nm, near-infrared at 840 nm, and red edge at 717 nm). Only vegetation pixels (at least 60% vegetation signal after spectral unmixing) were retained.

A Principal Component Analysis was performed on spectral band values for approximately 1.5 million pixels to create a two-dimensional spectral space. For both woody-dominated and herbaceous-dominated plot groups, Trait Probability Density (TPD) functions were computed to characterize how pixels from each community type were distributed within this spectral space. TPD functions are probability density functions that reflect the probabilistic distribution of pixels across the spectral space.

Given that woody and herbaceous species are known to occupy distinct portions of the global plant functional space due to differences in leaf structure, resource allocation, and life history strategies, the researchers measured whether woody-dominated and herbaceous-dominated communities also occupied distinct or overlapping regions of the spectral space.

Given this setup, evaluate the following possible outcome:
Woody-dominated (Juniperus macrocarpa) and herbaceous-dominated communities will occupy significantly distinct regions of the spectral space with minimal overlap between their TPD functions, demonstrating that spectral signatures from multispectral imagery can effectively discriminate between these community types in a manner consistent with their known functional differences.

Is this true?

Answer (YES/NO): YES